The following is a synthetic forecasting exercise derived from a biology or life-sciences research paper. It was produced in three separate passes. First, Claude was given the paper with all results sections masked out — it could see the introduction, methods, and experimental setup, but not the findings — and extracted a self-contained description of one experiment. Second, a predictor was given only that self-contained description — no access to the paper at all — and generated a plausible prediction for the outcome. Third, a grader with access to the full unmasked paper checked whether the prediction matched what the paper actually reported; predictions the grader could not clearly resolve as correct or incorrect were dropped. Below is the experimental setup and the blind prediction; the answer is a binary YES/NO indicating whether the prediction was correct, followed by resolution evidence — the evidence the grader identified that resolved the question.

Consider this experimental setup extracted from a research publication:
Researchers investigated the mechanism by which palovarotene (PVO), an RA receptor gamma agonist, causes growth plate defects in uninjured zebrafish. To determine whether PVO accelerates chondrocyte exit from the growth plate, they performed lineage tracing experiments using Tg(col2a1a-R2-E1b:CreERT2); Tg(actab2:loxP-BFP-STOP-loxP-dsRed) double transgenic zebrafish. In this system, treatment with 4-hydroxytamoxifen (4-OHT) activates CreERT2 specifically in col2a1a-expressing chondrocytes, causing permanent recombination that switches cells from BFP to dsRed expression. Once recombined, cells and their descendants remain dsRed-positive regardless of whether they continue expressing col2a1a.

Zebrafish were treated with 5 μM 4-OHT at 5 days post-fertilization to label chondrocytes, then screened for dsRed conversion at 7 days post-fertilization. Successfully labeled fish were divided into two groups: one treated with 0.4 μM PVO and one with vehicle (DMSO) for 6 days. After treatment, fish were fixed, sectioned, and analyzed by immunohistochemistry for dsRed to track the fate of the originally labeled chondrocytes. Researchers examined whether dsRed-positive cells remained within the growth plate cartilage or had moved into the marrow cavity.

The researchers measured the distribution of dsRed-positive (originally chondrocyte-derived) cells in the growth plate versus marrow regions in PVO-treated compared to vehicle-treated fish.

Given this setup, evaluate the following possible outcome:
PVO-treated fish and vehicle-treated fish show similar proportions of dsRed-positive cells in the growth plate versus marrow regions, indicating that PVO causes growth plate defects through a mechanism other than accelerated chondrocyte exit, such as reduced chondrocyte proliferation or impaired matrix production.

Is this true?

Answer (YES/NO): NO